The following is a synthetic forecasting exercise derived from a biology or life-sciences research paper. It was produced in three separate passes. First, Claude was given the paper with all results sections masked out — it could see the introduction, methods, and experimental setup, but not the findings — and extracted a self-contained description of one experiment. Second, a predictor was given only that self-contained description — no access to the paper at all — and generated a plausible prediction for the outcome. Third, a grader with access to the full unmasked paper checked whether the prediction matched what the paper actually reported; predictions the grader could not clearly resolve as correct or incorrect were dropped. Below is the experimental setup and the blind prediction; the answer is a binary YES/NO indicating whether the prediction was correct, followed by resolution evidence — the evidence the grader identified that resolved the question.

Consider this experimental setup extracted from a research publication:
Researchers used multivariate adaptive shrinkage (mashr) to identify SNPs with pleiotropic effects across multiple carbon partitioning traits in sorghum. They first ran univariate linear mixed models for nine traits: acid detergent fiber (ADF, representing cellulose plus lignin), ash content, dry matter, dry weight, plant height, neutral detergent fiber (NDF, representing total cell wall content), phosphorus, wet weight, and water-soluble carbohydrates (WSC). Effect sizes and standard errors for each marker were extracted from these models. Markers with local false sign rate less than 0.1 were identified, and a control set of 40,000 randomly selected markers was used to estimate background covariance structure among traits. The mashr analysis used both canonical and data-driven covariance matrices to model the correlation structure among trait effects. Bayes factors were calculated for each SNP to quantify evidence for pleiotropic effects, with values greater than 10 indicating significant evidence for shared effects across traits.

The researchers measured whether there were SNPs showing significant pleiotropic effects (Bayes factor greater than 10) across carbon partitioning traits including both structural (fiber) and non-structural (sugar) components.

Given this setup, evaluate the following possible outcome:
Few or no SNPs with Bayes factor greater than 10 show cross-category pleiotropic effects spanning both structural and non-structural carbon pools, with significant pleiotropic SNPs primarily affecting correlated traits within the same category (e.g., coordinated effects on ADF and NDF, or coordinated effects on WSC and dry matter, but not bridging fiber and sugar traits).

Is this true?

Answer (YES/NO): NO